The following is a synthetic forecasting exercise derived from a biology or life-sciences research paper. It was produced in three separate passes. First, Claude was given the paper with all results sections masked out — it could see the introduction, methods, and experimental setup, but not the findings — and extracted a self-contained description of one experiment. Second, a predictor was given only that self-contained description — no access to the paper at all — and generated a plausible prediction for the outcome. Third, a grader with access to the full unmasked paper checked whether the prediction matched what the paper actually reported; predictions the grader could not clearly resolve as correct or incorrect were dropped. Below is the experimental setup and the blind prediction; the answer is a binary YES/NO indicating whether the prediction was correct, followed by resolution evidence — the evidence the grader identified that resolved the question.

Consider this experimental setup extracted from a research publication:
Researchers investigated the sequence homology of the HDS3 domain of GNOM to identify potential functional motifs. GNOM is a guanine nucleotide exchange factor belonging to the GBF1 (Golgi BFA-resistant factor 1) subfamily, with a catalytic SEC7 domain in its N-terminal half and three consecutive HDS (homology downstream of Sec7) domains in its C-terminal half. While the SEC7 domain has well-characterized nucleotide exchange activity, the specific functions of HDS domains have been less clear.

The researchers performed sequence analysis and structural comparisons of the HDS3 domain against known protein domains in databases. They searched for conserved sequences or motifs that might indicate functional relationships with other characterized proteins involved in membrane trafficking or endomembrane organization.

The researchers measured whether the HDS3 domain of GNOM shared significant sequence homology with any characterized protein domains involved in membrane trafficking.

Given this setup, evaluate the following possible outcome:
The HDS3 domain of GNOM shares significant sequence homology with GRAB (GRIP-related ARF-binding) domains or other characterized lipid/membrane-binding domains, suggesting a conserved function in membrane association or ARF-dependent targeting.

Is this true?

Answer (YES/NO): NO